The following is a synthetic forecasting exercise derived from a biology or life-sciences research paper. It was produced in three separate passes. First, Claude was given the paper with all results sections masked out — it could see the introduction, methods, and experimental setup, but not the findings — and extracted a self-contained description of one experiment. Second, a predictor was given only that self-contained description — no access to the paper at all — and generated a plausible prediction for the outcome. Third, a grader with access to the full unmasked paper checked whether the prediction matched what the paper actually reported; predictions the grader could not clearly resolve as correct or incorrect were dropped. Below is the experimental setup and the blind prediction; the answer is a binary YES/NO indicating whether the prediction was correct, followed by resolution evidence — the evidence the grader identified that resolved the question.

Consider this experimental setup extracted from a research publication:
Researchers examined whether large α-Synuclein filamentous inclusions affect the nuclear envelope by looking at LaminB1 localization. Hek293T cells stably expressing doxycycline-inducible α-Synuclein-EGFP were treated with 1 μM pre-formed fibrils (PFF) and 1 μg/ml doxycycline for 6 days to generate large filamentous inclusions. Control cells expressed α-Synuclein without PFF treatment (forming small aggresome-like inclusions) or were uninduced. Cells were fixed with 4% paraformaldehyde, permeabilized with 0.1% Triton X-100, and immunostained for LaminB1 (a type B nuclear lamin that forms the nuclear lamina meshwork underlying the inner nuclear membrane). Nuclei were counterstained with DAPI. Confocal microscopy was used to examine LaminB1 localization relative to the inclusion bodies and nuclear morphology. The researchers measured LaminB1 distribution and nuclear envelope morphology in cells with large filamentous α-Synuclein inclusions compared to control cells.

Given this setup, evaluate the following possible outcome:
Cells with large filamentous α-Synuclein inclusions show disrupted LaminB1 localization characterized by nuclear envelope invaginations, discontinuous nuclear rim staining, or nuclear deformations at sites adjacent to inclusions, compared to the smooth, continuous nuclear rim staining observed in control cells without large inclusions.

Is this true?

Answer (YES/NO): YES